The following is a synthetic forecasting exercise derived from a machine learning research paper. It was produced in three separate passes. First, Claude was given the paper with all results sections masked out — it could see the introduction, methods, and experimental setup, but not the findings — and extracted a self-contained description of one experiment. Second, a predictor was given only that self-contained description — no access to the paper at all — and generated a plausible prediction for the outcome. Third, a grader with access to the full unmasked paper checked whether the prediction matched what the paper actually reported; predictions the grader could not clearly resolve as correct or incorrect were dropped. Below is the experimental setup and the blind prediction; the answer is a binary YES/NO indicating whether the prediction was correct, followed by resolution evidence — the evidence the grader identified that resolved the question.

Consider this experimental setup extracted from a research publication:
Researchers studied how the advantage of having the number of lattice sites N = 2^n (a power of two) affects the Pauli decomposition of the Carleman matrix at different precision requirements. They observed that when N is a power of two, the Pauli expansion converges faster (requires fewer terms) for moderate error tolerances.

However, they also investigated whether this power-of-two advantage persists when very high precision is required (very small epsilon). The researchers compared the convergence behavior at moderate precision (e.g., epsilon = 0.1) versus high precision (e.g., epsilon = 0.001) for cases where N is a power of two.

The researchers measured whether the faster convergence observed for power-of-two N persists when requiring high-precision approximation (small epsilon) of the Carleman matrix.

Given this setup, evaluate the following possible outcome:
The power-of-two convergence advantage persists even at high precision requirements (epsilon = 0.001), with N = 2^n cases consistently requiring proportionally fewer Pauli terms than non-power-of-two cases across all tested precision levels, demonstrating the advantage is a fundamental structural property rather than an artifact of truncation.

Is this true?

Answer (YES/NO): NO